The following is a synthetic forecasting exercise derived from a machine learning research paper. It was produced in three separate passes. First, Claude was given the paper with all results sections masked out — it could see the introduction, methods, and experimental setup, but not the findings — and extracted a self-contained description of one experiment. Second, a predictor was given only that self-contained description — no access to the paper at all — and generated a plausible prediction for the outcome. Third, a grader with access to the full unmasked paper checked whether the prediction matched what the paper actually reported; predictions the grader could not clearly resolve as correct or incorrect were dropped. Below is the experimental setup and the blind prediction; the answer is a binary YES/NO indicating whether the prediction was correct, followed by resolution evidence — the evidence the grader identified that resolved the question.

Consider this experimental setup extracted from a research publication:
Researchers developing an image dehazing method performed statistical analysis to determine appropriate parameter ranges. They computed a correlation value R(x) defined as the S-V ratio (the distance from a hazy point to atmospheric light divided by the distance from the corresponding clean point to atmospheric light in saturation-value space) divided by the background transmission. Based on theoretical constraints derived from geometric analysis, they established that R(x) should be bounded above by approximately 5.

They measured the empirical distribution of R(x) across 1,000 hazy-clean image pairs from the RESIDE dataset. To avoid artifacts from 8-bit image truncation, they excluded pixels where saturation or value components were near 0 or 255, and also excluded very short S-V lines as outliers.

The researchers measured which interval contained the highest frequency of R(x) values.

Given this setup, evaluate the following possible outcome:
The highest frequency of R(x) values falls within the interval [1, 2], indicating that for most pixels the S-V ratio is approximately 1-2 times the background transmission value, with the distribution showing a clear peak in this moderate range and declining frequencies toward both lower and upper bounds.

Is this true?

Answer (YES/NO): NO